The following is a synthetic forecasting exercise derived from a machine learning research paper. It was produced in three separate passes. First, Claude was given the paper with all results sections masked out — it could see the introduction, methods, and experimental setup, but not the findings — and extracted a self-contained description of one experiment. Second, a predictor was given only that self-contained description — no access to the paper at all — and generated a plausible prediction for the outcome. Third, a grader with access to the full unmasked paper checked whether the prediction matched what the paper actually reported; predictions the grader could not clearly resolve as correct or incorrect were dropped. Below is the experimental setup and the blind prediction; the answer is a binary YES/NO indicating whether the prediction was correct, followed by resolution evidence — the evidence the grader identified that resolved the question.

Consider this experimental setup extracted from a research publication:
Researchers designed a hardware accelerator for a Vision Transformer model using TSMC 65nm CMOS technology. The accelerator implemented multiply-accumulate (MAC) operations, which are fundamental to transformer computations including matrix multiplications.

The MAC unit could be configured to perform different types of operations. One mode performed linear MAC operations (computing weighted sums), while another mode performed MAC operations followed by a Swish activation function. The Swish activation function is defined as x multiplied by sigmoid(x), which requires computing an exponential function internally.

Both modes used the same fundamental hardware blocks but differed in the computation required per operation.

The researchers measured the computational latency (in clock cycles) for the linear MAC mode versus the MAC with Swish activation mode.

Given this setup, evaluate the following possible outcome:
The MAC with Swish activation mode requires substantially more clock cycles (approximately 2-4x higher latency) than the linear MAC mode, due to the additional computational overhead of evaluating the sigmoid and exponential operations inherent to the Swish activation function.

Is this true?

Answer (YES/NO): YES